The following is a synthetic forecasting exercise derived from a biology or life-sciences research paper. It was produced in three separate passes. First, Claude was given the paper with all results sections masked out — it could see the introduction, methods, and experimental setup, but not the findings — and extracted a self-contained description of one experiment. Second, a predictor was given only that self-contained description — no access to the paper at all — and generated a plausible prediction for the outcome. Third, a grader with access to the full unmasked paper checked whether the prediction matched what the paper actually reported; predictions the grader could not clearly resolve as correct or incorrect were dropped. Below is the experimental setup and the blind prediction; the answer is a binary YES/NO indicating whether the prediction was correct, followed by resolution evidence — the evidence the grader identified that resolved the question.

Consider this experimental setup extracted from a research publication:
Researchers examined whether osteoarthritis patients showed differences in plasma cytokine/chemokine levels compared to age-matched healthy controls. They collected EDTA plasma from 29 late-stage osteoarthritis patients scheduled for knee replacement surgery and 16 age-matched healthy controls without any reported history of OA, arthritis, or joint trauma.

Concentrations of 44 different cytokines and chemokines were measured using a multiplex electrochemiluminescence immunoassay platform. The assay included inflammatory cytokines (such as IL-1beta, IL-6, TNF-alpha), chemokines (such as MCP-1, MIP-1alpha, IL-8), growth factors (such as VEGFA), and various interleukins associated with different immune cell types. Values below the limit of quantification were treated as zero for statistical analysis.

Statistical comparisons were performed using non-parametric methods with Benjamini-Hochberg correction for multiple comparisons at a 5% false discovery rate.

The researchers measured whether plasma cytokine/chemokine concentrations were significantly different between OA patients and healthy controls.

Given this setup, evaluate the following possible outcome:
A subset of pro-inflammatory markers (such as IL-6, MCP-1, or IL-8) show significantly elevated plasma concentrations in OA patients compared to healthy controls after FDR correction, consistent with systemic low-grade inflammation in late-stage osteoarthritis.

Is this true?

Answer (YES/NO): NO